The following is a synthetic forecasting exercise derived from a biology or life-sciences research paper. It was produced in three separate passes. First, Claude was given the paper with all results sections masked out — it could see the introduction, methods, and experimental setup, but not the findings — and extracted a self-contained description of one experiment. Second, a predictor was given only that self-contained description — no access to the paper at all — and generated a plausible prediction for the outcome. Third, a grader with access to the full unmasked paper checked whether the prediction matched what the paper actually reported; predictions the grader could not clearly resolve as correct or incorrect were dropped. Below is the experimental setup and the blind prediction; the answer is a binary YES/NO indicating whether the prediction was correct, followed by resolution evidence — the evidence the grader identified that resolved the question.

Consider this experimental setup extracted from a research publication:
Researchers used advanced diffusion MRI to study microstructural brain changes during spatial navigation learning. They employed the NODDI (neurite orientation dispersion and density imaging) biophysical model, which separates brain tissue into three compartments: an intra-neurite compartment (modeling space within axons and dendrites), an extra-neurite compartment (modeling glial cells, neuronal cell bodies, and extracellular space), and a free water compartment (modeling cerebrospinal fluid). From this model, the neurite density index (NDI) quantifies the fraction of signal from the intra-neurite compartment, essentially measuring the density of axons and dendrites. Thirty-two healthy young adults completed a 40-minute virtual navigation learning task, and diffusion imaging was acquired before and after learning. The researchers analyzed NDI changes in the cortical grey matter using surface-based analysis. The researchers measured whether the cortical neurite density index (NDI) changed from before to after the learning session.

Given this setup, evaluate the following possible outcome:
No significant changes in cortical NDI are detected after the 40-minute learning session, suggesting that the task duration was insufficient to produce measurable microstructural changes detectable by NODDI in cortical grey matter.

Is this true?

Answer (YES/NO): NO